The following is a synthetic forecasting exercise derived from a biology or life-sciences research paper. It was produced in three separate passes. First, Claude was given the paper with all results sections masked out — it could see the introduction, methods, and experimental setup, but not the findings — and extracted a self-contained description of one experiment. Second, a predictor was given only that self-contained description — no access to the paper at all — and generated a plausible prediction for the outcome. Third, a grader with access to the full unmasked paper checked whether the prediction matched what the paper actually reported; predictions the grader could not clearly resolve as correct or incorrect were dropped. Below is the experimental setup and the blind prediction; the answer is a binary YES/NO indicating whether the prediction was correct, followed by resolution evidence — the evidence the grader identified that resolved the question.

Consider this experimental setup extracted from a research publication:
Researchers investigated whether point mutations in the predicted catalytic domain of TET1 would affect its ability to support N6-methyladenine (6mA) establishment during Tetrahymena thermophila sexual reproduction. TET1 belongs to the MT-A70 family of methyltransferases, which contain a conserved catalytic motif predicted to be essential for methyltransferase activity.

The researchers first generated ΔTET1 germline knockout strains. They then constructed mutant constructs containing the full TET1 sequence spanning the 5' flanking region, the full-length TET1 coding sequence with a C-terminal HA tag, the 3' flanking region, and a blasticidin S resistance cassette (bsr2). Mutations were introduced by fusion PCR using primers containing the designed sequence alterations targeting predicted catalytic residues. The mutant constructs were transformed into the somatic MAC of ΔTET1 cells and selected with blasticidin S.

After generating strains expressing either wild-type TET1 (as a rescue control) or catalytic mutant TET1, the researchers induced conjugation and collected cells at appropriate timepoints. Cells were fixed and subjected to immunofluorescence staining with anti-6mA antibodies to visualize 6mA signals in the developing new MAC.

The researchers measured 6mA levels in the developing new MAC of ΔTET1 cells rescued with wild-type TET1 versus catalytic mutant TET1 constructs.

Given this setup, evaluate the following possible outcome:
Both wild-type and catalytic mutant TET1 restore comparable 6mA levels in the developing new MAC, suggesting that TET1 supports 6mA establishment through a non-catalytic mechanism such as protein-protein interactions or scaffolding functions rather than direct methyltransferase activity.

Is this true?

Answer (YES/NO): NO